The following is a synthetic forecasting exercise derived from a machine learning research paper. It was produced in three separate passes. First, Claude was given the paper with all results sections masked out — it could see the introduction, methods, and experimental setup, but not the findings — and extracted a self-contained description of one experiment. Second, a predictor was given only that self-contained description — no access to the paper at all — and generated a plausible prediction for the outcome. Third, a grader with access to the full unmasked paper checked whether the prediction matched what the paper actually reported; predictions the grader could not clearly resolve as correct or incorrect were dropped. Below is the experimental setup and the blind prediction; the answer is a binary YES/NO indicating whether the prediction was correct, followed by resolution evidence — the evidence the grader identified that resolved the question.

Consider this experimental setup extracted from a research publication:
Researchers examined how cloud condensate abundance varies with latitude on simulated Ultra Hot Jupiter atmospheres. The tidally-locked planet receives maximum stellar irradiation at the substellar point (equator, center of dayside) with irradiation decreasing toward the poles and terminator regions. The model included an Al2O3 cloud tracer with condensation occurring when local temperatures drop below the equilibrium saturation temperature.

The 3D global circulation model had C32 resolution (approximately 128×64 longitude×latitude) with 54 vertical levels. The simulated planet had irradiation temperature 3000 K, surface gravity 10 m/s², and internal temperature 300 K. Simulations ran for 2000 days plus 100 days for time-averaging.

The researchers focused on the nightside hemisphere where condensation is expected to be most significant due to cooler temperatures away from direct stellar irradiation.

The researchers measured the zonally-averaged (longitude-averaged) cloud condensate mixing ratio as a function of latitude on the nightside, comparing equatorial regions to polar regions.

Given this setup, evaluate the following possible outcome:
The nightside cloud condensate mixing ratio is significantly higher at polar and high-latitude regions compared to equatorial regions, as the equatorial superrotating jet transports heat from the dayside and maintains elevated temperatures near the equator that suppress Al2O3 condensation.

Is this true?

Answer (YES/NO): YES